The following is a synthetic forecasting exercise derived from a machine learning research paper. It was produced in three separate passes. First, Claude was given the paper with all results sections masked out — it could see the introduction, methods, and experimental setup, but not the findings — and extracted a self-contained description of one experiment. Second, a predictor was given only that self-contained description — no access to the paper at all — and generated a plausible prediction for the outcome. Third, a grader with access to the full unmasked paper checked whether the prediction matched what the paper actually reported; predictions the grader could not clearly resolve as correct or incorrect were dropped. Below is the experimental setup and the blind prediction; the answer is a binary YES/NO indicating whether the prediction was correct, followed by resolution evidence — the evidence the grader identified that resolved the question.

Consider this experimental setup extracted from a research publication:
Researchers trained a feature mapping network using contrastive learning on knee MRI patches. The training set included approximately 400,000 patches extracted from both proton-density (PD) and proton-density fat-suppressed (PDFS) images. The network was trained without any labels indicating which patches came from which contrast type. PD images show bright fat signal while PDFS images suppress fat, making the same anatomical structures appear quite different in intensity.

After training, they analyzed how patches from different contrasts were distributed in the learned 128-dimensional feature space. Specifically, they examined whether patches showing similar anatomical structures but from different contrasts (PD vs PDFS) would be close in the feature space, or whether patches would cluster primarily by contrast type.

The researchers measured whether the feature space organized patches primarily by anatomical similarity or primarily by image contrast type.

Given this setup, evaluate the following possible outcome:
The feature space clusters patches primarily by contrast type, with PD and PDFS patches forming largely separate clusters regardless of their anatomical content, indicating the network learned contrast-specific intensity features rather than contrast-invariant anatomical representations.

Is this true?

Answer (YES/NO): NO